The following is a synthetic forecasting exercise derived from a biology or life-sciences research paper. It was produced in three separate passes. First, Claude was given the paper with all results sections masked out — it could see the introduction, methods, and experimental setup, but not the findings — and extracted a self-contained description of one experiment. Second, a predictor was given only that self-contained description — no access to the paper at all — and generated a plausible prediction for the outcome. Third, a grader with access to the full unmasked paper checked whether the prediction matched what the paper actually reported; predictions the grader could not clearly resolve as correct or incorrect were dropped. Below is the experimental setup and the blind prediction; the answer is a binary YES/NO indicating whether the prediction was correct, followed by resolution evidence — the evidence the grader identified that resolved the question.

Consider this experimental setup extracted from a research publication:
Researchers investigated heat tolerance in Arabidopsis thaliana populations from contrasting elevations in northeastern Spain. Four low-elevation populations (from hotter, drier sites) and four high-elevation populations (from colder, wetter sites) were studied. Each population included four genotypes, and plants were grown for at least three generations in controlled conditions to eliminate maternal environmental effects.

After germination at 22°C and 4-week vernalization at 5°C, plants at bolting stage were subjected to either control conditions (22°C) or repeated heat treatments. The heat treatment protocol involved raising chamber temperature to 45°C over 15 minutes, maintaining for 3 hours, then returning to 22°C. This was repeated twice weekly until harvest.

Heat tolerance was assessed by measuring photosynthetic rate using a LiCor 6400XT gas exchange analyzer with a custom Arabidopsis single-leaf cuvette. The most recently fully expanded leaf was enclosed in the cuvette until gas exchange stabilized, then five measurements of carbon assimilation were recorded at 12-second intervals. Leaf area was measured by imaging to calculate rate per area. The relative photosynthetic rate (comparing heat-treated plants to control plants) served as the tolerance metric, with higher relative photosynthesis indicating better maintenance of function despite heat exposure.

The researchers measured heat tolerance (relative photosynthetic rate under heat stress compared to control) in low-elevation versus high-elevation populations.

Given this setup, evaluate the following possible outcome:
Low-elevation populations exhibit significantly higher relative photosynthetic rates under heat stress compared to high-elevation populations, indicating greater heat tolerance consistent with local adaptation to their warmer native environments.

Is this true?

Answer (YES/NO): YES